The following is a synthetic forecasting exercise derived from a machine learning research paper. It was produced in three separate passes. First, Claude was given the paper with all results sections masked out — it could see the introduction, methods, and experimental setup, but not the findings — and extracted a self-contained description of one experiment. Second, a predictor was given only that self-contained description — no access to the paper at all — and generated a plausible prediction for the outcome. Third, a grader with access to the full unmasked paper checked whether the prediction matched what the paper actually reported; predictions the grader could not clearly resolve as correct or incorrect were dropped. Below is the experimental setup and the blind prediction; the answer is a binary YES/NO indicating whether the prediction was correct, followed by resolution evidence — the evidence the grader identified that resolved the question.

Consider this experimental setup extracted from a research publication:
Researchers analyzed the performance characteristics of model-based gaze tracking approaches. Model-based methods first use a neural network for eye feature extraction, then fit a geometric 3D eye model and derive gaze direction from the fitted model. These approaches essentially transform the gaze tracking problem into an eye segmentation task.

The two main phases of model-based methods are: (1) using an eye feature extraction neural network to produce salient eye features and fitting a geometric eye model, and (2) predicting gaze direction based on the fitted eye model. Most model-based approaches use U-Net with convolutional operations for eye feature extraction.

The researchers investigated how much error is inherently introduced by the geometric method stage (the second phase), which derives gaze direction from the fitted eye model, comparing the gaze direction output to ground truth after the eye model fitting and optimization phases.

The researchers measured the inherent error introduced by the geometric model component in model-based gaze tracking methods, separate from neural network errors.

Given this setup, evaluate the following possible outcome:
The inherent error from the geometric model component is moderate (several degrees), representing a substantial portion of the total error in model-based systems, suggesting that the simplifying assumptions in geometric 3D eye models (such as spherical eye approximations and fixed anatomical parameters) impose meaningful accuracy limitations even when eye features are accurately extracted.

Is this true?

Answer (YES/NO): YES